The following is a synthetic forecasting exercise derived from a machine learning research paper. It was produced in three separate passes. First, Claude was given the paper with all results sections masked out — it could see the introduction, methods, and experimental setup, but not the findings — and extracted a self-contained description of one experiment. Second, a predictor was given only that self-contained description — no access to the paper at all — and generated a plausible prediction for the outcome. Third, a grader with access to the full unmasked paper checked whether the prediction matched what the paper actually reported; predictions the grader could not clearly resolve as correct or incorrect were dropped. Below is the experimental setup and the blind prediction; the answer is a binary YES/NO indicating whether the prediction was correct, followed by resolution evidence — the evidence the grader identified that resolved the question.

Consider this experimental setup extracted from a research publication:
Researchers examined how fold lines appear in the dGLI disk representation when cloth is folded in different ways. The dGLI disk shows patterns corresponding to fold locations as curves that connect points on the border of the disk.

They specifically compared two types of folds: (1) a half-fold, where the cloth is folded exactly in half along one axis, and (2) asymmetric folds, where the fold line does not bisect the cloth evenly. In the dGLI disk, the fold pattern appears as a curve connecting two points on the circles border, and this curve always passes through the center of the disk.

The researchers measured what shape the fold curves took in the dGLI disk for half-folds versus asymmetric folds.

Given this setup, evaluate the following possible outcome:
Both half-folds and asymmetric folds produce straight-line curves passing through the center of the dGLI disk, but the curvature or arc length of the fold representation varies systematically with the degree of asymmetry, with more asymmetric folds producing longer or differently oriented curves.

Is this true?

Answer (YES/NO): NO